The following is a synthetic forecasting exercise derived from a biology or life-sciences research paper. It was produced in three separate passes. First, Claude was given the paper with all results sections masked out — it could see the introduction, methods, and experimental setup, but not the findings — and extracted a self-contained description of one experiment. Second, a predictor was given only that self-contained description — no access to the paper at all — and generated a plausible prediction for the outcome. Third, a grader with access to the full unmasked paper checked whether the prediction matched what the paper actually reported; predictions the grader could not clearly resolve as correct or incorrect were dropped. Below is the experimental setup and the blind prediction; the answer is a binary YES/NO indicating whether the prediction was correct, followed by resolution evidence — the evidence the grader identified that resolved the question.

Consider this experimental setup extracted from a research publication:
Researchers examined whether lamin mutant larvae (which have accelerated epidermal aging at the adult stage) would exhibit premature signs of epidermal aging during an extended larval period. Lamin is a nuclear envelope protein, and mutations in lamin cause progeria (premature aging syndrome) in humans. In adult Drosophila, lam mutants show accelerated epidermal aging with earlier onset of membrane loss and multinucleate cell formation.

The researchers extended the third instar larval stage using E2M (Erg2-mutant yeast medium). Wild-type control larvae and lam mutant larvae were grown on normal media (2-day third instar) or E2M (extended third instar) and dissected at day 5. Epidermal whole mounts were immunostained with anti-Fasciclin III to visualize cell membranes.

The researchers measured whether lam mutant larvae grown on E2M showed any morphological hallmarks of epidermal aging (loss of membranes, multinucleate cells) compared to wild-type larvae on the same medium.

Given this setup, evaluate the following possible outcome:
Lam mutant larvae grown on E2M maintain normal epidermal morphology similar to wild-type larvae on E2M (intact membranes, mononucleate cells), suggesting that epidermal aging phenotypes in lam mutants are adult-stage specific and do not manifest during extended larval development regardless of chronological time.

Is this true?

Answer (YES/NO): YES